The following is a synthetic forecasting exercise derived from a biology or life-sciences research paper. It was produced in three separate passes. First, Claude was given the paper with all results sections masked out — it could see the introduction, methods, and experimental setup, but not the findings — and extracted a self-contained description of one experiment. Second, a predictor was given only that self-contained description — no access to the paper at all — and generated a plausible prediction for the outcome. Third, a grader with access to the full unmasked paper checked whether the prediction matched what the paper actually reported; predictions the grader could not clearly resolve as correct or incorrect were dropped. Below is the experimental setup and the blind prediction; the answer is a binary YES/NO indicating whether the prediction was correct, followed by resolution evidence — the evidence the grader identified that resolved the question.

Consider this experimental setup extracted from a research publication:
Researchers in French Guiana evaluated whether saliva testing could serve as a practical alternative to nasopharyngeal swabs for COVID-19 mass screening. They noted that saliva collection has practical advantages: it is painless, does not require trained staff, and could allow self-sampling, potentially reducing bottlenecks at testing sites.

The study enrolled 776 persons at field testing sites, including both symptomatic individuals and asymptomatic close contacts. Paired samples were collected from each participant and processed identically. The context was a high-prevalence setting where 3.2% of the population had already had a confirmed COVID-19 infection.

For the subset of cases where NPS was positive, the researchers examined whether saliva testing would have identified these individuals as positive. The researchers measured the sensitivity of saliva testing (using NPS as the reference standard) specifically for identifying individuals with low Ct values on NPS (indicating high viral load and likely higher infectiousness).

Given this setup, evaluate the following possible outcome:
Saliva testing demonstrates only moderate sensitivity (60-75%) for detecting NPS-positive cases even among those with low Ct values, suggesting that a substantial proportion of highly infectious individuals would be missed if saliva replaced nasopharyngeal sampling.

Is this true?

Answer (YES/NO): NO